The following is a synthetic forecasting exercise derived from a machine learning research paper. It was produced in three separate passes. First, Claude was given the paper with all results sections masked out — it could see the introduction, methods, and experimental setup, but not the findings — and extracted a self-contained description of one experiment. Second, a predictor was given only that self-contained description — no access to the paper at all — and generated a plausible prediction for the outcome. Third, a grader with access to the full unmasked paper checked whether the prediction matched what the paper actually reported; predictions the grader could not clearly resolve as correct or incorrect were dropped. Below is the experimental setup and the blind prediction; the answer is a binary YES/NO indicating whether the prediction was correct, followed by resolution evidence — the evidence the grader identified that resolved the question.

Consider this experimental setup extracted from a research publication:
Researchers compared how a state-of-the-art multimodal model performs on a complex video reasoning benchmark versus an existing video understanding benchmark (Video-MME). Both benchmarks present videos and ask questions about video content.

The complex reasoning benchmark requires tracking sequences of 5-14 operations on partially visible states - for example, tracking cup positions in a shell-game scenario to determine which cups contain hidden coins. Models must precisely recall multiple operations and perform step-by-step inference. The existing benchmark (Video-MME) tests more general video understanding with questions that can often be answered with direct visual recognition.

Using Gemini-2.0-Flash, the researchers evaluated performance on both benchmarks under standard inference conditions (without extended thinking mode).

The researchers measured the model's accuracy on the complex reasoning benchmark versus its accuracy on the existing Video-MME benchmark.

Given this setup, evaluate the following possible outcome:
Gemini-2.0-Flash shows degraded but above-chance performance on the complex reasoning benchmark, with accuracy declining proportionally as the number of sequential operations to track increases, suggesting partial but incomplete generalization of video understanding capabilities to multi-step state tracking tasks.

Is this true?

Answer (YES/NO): YES